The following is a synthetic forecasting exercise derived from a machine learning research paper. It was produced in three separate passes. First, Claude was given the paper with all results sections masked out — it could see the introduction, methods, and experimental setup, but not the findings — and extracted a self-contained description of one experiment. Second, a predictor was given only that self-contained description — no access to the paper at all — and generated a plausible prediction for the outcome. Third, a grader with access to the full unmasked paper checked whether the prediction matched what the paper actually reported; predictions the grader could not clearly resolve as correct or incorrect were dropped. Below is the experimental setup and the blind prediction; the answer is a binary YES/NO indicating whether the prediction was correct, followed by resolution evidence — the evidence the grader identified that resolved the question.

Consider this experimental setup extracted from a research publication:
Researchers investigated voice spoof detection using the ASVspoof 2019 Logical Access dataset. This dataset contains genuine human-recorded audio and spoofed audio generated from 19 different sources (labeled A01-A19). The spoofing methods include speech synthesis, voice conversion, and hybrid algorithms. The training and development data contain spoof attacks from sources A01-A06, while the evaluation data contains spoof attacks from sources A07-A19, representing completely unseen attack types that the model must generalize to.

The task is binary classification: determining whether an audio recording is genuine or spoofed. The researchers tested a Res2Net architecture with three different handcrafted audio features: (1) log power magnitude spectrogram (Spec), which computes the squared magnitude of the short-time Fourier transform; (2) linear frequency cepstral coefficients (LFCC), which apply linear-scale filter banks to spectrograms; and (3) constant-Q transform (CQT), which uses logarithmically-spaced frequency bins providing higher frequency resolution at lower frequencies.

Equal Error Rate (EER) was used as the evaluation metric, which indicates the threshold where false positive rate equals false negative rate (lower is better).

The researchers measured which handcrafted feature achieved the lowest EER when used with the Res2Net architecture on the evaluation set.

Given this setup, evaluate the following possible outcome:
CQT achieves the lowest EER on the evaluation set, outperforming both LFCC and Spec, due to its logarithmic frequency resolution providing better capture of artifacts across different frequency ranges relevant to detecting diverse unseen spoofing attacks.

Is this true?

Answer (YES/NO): YES